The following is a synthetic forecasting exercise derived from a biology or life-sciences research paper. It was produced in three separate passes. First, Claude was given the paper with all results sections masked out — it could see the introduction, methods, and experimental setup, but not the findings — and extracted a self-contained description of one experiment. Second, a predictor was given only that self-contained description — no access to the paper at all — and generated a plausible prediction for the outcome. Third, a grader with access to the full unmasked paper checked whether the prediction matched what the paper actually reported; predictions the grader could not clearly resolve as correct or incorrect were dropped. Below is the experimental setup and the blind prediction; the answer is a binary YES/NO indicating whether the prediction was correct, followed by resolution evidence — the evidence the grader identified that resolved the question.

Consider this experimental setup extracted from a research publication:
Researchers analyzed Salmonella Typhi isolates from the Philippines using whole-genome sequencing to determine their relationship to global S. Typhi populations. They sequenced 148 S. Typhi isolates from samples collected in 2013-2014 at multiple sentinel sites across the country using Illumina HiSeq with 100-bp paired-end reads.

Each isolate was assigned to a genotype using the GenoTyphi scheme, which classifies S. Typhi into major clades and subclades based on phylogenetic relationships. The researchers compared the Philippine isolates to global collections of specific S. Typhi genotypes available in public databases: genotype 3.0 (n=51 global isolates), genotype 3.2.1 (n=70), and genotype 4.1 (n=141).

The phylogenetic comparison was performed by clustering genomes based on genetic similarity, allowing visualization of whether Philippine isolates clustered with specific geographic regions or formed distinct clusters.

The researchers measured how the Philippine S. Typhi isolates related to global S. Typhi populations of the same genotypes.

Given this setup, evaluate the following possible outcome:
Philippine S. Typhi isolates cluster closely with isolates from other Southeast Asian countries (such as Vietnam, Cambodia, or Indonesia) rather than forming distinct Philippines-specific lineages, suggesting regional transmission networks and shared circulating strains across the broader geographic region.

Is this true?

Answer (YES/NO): NO